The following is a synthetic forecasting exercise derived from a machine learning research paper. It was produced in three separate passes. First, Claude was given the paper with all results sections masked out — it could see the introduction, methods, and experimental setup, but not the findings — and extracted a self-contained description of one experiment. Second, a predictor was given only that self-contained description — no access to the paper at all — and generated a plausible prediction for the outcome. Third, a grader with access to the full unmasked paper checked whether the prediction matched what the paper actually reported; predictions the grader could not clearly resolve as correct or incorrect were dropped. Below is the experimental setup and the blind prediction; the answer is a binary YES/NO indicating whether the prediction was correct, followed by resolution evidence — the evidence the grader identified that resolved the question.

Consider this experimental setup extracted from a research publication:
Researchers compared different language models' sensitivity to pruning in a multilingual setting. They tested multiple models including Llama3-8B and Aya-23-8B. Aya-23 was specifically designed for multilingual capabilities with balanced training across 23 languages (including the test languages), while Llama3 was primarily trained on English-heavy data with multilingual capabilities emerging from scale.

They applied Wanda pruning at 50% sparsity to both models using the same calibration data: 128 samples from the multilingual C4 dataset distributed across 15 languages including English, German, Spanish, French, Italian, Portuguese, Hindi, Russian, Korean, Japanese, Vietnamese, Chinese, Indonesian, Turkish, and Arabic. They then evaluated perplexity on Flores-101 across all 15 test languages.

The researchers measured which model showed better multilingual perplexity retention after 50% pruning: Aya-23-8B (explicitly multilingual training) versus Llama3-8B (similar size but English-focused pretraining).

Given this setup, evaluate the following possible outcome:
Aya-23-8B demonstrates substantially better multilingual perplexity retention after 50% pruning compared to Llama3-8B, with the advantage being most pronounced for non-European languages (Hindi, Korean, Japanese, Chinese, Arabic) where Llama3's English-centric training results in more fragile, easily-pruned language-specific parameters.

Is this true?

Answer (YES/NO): NO